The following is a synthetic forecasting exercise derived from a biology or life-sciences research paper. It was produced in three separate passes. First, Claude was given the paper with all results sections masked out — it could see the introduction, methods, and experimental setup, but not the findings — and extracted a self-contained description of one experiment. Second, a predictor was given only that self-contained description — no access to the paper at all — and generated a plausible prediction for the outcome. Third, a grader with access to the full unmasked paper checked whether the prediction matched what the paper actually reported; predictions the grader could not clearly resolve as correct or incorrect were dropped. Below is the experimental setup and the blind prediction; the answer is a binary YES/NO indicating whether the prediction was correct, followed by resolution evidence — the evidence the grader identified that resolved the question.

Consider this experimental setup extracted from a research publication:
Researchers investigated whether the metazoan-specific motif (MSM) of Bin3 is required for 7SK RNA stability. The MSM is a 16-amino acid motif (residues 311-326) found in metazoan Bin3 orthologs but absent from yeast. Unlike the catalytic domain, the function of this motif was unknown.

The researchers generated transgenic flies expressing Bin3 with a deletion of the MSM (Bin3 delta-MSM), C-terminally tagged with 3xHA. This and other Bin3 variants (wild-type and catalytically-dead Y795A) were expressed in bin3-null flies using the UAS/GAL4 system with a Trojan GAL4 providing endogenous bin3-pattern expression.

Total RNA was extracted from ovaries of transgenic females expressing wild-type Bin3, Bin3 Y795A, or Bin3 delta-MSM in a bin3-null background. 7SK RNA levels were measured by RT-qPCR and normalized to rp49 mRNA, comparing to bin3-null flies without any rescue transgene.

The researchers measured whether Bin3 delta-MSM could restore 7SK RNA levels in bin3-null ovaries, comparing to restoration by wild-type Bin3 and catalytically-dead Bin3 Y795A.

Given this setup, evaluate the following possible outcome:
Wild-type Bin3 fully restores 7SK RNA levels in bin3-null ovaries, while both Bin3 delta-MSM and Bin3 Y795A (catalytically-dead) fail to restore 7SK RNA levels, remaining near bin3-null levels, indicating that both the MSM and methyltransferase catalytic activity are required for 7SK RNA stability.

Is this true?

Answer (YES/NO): NO